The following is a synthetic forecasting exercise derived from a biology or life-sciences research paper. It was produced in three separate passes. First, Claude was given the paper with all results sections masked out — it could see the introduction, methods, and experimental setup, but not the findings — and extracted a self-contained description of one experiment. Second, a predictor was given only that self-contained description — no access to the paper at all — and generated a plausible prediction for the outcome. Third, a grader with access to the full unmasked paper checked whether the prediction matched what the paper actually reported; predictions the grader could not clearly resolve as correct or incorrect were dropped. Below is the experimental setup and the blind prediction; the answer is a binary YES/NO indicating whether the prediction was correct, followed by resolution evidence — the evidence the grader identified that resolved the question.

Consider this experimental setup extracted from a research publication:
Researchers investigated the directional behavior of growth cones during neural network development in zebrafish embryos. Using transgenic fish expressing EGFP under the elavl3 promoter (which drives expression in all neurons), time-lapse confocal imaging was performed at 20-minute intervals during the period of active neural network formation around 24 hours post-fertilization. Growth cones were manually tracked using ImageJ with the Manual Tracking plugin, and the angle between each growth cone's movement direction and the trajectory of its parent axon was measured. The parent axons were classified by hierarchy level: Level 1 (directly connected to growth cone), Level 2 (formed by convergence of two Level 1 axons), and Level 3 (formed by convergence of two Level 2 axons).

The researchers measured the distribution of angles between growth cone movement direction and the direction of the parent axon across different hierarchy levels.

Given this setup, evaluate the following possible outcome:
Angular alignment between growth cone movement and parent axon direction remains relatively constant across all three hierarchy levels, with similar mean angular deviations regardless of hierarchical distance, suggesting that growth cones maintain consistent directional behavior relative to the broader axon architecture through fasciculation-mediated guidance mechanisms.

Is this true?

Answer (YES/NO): NO